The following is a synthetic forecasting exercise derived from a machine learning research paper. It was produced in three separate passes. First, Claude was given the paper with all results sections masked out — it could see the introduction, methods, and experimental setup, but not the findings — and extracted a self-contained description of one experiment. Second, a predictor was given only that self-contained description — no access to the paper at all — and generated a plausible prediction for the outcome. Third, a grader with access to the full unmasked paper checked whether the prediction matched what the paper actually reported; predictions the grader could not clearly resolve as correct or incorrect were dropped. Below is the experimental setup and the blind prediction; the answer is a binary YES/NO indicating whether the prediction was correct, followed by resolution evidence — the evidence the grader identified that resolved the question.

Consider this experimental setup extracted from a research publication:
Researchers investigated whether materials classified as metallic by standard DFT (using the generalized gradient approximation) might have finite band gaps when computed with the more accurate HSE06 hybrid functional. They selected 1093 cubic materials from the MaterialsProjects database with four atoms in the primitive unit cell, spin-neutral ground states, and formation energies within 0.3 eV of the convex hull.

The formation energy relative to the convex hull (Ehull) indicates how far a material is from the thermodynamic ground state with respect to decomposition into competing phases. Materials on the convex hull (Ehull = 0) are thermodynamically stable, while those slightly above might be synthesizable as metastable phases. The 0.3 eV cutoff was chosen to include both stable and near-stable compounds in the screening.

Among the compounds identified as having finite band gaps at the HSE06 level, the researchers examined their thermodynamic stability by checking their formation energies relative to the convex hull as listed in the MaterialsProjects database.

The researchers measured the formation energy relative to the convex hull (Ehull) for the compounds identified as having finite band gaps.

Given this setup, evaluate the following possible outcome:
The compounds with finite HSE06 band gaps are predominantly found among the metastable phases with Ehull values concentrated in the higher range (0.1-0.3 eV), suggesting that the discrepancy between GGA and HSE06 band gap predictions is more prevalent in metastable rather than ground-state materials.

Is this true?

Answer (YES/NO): NO